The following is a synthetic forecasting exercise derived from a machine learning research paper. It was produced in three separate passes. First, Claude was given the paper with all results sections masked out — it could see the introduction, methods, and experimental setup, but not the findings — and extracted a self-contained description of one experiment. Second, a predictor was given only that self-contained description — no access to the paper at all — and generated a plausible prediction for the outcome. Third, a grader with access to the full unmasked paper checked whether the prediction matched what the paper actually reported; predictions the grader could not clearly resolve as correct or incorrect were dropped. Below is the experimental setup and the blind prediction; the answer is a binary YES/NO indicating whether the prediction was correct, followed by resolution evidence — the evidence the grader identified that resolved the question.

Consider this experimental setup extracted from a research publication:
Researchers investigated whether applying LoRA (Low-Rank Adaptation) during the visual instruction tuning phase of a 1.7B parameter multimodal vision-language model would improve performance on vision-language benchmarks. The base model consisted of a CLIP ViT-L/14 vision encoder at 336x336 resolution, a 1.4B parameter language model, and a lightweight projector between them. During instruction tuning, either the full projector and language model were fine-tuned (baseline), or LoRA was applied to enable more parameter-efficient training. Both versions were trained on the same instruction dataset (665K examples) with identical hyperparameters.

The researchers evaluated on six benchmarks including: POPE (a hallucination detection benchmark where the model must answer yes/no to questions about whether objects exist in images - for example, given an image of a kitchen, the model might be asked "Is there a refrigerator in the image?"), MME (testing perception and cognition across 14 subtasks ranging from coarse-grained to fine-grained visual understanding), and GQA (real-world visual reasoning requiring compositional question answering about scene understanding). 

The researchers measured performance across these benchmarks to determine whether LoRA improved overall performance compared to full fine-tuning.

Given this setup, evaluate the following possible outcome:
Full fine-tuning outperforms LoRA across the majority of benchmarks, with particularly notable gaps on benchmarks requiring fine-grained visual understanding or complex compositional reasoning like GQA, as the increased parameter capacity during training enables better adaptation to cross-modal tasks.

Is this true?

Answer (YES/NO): NO